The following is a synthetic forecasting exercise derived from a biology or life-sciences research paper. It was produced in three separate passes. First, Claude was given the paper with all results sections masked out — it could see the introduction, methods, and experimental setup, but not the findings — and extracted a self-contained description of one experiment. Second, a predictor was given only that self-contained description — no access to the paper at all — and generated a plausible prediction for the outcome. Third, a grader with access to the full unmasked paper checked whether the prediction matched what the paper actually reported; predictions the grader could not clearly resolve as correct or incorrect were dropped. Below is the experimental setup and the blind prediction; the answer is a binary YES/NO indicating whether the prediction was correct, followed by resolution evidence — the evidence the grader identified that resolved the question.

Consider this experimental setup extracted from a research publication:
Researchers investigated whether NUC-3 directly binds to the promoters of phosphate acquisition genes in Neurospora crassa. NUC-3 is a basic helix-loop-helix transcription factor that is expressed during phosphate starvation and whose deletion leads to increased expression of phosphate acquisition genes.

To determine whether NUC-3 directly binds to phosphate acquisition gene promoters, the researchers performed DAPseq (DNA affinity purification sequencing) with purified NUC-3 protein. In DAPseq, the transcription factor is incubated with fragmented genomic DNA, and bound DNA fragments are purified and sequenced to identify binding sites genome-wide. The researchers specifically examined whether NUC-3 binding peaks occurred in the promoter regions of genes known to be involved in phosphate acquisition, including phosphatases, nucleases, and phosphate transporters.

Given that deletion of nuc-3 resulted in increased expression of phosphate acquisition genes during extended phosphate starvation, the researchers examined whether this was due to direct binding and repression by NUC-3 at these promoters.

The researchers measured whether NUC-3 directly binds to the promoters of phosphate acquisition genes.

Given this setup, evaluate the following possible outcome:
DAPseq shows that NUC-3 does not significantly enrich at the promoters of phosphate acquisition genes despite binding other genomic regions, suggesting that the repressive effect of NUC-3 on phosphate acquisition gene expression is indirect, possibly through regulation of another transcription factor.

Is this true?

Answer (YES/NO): NO